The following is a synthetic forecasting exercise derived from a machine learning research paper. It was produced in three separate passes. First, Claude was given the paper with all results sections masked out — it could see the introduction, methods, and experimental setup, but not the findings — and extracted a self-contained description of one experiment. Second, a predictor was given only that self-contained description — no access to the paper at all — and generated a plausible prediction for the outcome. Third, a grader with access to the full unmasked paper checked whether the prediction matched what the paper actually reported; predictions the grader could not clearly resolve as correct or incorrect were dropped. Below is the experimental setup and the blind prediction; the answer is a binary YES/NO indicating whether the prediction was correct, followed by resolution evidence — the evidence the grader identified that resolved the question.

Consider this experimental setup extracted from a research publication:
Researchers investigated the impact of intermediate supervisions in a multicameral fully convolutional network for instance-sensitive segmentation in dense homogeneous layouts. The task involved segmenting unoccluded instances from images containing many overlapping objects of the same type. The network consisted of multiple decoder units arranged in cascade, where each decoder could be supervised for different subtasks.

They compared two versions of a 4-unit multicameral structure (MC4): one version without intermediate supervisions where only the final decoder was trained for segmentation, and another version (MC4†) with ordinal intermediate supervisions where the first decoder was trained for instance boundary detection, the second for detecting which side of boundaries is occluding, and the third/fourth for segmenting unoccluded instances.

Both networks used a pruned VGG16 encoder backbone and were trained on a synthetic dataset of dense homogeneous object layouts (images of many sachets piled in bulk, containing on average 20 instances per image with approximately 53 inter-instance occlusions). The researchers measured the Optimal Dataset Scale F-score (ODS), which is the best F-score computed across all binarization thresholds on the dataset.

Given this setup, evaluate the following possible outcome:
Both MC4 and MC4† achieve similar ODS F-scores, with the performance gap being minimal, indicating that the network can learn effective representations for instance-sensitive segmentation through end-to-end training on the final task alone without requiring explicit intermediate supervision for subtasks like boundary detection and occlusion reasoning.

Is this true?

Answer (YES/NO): NO